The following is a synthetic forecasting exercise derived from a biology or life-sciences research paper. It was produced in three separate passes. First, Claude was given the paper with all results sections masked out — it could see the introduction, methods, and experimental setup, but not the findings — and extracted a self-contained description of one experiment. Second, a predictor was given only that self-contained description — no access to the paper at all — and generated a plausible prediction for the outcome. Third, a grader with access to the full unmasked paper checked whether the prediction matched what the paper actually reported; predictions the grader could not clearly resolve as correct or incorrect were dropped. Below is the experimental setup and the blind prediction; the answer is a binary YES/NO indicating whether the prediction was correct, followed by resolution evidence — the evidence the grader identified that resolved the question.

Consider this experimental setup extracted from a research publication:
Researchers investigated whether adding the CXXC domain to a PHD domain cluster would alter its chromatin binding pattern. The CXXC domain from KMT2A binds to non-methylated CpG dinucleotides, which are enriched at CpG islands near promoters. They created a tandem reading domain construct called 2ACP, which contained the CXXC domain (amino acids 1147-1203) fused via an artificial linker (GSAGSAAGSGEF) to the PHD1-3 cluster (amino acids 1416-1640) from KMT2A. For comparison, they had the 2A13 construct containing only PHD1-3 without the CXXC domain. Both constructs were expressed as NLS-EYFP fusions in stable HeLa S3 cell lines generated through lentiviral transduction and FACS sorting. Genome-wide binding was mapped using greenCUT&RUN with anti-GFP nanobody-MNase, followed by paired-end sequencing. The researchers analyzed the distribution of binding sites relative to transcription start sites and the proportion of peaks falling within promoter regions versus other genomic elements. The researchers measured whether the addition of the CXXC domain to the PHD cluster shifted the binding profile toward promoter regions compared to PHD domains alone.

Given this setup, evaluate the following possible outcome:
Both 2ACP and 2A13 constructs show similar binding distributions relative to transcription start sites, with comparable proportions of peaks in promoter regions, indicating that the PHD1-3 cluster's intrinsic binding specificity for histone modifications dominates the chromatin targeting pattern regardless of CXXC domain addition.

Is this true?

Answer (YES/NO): NO